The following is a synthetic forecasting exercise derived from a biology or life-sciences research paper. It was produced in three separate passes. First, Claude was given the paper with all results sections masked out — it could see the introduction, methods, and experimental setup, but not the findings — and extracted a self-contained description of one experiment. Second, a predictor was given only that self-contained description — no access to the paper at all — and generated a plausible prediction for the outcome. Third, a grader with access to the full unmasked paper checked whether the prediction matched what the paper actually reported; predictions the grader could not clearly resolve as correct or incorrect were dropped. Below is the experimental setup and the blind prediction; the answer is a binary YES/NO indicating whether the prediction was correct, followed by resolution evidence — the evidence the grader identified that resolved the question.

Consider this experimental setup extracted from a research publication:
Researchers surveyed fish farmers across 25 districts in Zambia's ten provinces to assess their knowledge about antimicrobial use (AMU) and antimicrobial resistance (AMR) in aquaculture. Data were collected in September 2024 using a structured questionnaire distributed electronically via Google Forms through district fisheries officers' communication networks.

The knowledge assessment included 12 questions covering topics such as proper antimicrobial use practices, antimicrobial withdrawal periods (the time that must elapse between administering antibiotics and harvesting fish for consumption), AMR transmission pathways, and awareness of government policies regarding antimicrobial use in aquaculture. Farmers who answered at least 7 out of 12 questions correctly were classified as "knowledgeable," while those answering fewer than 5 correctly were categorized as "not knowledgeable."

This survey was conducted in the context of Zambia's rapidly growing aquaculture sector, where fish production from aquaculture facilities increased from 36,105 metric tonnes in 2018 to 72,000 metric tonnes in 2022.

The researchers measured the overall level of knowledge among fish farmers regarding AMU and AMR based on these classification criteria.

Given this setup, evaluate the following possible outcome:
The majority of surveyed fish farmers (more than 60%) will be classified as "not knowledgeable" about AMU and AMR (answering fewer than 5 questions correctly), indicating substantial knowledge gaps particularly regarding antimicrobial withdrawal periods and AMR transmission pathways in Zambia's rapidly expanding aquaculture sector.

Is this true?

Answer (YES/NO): YES